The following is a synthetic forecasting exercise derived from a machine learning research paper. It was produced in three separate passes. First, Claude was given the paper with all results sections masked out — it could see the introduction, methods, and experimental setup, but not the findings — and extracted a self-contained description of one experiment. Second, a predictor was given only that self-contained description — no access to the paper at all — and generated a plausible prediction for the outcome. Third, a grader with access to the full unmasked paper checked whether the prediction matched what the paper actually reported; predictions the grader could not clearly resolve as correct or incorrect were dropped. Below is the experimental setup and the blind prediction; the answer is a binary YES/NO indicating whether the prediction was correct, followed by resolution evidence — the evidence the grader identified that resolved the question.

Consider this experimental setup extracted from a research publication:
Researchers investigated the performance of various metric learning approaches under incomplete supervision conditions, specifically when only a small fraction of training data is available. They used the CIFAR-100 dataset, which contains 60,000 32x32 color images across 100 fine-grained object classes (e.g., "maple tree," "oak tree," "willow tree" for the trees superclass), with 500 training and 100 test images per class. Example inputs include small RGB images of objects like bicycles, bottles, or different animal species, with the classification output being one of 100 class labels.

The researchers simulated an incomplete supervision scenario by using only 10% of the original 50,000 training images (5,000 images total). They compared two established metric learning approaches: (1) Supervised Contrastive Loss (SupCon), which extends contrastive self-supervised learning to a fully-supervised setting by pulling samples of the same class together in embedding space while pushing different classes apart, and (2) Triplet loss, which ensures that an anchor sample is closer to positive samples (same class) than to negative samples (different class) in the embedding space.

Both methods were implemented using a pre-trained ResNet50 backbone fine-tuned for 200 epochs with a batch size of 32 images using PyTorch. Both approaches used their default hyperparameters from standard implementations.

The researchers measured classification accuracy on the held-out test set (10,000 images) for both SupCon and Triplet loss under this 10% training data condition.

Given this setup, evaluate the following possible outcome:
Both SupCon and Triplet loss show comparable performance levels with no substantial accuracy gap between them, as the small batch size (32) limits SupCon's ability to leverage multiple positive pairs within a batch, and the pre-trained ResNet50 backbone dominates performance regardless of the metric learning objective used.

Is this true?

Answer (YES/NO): NO